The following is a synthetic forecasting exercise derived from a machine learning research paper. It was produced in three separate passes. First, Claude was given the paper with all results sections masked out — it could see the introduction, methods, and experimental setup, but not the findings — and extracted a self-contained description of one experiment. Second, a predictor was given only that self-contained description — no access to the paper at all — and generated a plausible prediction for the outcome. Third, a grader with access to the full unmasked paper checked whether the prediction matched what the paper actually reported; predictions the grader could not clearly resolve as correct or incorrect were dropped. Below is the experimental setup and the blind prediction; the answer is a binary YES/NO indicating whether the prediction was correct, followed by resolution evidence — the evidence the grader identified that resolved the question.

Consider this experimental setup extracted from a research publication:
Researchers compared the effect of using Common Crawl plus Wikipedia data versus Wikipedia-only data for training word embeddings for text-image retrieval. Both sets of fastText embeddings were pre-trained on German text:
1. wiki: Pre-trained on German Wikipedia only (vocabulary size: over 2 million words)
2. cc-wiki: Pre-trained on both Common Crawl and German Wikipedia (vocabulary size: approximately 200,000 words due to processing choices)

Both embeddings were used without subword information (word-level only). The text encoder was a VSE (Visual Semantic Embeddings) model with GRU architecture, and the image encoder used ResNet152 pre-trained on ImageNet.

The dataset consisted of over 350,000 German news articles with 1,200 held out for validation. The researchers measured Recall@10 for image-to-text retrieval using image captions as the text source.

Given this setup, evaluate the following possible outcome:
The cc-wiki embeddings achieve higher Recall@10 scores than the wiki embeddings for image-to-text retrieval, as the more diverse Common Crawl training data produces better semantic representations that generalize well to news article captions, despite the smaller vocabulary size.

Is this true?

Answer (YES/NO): NO